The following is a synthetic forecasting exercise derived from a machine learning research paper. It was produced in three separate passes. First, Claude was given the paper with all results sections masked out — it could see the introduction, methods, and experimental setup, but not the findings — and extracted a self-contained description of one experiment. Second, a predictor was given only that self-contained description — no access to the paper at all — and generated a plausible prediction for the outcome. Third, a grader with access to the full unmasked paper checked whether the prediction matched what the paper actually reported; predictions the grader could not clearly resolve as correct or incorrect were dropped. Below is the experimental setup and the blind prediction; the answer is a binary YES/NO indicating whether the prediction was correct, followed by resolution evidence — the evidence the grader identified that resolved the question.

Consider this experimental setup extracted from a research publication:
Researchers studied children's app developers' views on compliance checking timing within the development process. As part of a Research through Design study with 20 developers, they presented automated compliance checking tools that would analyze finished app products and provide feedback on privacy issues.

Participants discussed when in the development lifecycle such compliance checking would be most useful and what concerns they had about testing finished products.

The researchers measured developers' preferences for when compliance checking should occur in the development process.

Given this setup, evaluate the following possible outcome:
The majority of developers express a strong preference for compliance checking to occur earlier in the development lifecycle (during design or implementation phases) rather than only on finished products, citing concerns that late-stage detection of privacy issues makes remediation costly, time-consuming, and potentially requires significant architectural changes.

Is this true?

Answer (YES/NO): YES